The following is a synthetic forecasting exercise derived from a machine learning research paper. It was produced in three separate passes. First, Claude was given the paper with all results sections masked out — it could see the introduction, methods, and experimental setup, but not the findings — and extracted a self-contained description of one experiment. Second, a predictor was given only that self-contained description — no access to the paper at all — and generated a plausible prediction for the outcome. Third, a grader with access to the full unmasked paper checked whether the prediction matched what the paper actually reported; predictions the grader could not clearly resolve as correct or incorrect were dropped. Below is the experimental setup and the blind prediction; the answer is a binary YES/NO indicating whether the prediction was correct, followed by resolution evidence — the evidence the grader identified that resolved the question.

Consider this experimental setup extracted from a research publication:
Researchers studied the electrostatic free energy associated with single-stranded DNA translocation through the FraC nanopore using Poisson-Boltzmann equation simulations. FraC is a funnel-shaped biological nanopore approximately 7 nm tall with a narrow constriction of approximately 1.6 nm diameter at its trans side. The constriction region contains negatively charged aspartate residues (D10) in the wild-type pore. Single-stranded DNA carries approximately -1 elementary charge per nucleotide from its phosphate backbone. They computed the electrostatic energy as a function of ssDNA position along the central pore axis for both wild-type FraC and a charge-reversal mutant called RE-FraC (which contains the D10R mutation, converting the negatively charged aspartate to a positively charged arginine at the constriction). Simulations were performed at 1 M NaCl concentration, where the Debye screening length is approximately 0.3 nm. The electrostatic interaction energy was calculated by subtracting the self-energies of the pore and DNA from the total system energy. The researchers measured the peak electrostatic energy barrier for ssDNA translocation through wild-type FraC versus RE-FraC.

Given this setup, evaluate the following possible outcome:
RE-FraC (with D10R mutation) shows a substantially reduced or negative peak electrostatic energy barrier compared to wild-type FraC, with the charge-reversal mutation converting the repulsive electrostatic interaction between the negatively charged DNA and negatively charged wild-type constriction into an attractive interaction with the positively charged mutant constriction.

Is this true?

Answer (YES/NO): NO